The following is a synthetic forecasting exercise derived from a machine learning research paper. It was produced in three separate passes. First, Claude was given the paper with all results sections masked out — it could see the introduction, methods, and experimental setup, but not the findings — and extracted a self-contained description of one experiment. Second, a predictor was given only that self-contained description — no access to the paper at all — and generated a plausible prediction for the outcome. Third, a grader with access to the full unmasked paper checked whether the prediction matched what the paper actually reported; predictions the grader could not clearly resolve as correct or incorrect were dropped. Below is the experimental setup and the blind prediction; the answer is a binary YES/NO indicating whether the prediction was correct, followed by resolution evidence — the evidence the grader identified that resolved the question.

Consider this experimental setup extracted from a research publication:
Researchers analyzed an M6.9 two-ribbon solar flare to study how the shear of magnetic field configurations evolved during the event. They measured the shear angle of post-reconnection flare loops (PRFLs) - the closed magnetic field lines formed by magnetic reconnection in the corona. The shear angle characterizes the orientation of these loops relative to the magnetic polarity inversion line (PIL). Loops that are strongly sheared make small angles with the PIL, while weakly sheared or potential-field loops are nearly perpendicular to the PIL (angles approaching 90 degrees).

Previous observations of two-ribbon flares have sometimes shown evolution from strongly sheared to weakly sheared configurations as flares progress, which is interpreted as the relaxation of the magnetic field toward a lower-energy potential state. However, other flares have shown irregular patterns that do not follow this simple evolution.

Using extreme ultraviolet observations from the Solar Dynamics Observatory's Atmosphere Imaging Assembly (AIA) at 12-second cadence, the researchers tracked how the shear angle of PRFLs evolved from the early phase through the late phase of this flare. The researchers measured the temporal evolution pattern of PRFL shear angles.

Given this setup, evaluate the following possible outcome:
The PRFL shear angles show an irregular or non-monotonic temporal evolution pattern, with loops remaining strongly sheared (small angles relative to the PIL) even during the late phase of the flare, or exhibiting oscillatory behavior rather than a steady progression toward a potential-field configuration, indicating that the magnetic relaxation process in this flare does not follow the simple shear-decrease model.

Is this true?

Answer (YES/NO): NO